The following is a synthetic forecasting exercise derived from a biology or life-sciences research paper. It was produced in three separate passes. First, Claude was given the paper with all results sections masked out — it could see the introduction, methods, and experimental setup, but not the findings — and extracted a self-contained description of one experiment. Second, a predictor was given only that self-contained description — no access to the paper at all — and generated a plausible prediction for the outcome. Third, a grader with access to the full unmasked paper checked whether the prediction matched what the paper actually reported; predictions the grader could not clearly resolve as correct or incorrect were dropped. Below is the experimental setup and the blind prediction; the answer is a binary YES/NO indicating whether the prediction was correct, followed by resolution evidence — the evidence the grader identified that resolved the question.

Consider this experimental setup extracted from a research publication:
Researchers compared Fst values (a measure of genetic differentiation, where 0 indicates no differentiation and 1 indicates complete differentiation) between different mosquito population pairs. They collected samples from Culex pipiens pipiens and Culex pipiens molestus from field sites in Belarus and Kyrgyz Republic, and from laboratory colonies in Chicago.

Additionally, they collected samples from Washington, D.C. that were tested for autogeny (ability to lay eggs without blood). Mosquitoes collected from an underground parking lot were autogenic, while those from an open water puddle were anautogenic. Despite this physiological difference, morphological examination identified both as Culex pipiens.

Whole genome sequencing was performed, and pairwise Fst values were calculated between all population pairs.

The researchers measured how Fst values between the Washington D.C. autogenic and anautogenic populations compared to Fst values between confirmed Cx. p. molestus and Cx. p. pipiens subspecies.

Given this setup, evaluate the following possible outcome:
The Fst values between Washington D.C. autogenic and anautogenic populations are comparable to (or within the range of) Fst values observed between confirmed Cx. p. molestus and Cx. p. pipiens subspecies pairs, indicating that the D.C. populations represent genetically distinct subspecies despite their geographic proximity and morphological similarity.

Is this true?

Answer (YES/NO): NO